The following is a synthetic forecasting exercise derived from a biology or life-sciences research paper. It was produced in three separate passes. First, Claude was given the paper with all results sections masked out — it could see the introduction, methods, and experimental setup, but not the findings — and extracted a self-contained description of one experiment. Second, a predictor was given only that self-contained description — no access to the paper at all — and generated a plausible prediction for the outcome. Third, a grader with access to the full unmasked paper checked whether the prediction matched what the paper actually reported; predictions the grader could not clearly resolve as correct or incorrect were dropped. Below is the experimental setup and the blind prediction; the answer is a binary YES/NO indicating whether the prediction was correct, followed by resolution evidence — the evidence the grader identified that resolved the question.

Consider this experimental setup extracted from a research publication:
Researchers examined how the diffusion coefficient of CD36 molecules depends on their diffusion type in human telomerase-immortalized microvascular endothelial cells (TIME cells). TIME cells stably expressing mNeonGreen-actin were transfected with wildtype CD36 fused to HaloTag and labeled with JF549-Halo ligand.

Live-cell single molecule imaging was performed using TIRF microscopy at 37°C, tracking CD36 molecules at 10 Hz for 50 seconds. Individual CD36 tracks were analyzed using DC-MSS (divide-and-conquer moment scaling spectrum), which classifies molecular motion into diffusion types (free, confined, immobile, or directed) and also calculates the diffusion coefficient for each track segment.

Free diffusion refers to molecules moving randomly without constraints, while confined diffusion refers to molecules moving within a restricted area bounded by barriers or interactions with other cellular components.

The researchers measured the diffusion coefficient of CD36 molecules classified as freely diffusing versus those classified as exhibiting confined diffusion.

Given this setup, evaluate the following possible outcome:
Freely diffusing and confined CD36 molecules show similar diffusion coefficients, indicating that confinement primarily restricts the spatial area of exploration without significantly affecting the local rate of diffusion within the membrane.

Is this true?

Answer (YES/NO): NO